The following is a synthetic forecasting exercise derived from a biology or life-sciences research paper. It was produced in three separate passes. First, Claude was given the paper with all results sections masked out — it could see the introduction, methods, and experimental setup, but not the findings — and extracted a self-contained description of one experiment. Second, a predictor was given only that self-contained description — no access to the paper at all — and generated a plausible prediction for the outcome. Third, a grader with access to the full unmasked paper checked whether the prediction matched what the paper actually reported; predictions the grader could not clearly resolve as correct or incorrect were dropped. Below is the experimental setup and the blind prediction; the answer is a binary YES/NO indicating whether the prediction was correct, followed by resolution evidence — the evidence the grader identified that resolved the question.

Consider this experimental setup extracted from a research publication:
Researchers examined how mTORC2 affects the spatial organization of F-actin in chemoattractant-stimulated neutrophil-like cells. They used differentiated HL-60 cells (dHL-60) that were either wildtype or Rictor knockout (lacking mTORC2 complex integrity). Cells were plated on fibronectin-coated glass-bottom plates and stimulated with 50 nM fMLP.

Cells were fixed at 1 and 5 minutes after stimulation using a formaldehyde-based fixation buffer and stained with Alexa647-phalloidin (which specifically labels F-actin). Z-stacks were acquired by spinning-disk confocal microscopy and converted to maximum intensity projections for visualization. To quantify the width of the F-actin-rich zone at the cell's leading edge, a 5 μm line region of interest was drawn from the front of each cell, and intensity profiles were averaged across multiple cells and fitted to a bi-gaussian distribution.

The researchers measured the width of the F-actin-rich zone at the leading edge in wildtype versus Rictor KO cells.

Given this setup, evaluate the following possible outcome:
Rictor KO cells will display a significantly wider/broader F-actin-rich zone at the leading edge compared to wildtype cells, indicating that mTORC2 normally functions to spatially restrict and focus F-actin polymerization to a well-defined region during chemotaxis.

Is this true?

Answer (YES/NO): YES